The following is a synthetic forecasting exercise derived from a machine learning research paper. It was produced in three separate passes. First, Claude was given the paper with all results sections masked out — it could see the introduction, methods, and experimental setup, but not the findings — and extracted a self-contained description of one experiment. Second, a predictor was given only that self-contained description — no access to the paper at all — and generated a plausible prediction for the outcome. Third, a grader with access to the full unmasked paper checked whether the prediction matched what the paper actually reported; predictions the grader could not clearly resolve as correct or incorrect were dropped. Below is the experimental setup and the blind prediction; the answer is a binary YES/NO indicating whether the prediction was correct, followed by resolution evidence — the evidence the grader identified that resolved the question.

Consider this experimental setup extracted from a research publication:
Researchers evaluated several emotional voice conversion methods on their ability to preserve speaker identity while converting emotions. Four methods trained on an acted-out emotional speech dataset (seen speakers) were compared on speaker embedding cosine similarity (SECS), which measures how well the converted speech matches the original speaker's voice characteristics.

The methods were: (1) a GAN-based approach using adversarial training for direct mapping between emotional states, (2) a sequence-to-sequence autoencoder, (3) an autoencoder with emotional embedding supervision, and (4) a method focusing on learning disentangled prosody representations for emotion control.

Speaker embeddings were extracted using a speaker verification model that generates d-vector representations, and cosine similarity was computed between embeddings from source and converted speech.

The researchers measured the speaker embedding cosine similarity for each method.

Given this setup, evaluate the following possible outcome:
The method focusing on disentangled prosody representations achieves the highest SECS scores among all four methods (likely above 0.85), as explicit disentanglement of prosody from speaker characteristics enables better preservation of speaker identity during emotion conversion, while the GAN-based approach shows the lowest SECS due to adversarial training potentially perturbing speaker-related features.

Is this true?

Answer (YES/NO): NO